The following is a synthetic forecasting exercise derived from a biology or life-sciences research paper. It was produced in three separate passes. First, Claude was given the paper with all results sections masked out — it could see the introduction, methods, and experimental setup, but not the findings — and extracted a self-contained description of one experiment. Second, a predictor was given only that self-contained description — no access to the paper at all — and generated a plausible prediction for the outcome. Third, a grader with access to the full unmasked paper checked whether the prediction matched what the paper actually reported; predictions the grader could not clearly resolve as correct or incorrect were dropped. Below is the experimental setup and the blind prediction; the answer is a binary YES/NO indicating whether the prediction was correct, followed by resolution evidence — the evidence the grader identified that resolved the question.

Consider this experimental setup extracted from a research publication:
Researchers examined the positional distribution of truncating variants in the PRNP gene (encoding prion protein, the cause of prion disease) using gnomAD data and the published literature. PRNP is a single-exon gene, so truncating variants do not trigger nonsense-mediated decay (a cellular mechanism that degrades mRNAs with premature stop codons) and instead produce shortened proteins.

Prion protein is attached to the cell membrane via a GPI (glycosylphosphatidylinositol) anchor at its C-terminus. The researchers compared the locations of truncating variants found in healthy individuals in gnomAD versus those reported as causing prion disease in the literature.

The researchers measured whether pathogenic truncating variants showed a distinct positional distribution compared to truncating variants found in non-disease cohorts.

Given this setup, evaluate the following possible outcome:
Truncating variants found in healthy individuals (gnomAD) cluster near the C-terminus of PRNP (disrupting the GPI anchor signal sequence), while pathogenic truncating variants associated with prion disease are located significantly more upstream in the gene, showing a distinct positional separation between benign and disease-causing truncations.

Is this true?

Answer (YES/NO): NO